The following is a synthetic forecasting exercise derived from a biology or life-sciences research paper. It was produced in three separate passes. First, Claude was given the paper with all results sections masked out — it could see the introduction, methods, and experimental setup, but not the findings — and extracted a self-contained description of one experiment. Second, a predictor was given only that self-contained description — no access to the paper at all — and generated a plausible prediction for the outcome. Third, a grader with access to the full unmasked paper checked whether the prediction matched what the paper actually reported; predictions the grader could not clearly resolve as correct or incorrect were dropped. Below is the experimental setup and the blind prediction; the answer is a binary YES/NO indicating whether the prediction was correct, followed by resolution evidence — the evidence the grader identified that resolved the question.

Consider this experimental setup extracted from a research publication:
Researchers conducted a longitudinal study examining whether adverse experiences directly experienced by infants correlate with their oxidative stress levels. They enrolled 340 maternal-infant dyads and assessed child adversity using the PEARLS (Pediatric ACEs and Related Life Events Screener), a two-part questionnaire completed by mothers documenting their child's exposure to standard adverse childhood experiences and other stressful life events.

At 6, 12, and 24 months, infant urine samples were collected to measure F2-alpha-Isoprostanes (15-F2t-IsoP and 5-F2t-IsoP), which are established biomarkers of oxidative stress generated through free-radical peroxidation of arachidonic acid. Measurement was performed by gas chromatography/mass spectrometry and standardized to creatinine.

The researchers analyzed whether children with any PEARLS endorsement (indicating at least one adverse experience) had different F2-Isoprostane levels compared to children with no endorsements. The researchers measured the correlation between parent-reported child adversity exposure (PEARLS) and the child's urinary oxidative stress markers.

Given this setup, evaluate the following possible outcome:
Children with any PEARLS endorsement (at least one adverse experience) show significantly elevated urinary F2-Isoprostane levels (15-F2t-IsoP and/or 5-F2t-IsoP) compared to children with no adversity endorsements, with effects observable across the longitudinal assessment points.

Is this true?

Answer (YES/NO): NO